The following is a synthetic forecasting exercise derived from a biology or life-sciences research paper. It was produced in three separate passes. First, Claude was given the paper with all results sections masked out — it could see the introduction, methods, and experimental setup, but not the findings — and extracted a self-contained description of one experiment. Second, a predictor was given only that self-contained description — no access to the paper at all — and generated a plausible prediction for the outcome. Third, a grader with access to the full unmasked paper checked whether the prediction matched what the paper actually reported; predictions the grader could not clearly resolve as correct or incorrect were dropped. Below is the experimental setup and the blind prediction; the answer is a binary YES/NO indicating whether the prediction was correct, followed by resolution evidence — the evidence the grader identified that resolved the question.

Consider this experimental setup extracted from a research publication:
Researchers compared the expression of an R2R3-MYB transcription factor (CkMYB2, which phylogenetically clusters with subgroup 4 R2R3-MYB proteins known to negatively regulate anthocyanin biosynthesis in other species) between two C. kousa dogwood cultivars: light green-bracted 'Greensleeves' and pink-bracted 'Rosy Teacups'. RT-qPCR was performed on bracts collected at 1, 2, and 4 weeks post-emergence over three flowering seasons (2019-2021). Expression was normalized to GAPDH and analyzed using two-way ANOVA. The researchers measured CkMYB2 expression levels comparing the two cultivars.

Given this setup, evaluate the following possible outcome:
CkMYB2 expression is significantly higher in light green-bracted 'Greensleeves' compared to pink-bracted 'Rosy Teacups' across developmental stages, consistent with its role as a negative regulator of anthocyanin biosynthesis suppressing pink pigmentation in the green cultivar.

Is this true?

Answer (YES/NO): NO